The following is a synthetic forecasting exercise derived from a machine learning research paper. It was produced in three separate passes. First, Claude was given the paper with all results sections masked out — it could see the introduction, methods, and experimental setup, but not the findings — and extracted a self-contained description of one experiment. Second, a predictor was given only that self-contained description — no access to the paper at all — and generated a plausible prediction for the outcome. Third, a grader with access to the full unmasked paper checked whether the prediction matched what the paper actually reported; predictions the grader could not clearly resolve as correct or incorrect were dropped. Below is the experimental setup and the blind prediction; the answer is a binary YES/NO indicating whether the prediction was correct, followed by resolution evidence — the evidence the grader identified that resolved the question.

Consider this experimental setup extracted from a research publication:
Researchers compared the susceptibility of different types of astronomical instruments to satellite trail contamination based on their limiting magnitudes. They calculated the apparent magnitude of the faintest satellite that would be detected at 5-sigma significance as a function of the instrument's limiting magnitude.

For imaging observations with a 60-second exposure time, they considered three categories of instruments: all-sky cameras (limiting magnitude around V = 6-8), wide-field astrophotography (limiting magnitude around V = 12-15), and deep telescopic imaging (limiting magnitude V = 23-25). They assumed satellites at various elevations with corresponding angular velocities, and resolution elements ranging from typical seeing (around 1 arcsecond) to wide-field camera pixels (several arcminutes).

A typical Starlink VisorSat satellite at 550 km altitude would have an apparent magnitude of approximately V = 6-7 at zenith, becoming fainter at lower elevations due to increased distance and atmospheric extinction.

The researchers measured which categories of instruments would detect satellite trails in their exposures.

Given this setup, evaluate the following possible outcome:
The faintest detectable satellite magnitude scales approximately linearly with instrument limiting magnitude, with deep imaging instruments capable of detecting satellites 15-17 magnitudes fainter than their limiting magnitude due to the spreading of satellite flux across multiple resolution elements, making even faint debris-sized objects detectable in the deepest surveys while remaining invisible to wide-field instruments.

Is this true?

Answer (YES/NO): NO